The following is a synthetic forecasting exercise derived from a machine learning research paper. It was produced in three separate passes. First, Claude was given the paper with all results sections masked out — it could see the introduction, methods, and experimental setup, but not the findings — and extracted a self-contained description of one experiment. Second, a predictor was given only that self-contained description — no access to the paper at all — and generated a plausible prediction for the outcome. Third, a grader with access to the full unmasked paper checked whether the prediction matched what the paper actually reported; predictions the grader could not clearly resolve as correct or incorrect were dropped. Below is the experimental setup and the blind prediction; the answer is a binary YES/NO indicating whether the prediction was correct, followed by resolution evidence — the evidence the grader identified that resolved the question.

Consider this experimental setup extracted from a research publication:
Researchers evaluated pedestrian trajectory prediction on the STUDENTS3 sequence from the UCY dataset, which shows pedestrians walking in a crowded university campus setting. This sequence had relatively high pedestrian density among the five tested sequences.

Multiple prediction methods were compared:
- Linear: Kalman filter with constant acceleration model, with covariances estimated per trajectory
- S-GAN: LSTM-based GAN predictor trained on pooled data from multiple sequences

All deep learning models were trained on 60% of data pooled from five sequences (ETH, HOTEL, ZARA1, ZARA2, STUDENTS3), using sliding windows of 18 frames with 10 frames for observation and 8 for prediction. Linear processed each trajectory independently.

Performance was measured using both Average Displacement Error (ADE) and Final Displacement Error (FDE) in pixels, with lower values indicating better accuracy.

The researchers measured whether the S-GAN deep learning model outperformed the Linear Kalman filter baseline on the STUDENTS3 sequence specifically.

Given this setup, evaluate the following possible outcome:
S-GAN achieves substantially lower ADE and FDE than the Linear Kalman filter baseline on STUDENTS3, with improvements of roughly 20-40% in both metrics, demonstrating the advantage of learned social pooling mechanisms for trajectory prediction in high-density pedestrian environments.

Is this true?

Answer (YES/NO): NO